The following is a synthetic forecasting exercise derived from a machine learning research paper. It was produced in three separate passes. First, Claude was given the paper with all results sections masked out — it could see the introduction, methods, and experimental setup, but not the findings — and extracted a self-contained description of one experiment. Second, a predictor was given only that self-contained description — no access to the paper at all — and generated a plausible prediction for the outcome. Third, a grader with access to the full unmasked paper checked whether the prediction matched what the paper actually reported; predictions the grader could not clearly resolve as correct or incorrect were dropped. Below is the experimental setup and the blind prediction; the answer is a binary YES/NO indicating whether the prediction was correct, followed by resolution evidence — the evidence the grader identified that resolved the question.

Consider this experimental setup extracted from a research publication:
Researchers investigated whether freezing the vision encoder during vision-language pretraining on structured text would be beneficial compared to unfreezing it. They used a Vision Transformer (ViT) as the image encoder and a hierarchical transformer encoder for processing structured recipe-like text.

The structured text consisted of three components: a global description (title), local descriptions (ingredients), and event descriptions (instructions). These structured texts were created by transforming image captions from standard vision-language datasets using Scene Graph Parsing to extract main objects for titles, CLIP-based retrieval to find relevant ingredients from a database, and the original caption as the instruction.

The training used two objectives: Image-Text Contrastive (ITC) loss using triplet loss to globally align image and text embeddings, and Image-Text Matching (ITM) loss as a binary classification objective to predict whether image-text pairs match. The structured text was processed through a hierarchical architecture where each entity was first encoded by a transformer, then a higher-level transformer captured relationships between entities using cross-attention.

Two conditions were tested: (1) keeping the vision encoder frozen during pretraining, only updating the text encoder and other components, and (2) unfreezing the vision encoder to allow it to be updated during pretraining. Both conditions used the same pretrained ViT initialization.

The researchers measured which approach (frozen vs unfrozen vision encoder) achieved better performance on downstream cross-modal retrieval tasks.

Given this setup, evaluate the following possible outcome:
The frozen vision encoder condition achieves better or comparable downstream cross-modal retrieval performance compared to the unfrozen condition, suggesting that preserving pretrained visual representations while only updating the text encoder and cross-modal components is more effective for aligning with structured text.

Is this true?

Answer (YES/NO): YES